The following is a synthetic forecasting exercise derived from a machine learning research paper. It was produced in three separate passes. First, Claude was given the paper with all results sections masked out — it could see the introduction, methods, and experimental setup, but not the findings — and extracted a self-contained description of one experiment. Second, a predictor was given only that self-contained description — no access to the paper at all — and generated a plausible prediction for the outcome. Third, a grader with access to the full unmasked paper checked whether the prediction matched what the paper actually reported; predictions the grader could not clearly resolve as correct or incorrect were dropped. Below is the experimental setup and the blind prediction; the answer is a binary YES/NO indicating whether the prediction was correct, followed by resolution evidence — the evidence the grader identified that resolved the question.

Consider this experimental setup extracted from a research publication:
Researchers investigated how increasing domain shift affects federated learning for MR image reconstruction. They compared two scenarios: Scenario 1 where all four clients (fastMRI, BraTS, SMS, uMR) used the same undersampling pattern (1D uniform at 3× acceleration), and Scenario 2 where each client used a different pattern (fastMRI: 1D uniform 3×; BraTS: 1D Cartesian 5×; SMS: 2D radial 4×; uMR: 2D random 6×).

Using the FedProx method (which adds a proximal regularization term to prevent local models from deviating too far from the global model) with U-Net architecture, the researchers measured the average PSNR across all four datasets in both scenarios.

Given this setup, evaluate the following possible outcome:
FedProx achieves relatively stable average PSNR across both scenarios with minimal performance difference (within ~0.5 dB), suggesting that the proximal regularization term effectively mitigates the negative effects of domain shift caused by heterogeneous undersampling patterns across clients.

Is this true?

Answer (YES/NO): NO